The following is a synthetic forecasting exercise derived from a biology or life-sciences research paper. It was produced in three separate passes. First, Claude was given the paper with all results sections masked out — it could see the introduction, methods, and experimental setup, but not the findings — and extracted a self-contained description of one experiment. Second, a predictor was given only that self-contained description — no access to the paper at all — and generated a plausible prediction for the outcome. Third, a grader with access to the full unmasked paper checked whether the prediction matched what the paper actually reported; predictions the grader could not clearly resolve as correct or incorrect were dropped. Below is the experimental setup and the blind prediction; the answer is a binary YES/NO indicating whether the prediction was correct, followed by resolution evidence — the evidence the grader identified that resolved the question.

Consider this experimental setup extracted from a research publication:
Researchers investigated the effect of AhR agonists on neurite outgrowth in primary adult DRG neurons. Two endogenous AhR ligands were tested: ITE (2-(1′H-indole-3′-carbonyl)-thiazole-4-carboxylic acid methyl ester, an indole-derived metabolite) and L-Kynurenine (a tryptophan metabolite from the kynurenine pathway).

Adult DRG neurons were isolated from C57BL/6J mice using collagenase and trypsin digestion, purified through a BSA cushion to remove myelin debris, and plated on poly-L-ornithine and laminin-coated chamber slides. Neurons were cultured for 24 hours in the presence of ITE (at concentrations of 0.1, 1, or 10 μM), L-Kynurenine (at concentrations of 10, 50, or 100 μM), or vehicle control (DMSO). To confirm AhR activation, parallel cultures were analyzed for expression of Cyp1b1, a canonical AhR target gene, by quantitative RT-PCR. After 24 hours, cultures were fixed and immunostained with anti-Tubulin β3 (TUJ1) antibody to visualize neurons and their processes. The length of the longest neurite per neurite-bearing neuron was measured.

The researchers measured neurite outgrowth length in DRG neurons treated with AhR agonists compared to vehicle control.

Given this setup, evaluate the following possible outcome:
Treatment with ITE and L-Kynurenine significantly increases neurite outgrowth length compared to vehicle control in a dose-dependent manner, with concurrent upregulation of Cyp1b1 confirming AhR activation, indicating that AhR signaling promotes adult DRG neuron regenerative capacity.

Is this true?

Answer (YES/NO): NO